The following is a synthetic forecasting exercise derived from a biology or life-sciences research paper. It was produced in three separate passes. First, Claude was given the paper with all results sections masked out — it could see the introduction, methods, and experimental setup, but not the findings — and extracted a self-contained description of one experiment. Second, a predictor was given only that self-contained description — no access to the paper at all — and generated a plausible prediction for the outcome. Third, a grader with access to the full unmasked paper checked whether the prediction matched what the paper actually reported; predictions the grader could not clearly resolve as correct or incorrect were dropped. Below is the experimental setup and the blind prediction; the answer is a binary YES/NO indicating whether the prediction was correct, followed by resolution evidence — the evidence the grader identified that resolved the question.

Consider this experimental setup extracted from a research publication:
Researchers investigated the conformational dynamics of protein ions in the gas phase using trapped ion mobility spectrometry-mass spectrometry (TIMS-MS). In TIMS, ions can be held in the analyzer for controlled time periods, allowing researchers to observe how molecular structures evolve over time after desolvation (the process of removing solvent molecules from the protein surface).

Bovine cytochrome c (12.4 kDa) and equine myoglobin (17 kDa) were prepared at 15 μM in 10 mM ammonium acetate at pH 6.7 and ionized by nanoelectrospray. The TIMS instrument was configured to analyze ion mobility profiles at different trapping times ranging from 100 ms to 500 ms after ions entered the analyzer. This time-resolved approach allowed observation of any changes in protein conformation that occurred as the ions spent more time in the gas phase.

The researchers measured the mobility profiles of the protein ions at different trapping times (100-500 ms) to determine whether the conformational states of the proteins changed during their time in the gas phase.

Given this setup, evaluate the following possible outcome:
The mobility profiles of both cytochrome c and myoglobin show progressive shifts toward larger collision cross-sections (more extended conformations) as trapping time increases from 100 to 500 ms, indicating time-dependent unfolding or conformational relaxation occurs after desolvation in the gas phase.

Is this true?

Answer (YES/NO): NO